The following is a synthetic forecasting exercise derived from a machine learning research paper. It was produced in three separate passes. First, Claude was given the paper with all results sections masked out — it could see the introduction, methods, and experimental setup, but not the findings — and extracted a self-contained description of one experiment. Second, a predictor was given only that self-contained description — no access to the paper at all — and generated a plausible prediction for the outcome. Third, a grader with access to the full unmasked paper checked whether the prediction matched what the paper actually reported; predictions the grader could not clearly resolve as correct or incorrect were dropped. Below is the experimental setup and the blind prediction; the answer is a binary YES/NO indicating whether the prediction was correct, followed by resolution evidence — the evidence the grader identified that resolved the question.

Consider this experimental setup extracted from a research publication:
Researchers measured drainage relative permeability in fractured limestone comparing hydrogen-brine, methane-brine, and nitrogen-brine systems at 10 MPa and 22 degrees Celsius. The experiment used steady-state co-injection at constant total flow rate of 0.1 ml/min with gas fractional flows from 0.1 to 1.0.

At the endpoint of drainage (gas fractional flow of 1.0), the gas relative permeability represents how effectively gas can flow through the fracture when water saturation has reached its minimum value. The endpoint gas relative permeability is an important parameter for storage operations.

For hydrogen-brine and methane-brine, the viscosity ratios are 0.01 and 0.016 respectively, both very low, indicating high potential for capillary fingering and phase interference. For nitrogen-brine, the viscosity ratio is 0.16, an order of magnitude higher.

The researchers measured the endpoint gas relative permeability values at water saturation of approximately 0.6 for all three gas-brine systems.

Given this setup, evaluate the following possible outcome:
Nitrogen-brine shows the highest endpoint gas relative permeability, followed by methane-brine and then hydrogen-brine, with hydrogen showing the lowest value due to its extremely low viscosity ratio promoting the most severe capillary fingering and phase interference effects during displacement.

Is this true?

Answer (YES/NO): NO